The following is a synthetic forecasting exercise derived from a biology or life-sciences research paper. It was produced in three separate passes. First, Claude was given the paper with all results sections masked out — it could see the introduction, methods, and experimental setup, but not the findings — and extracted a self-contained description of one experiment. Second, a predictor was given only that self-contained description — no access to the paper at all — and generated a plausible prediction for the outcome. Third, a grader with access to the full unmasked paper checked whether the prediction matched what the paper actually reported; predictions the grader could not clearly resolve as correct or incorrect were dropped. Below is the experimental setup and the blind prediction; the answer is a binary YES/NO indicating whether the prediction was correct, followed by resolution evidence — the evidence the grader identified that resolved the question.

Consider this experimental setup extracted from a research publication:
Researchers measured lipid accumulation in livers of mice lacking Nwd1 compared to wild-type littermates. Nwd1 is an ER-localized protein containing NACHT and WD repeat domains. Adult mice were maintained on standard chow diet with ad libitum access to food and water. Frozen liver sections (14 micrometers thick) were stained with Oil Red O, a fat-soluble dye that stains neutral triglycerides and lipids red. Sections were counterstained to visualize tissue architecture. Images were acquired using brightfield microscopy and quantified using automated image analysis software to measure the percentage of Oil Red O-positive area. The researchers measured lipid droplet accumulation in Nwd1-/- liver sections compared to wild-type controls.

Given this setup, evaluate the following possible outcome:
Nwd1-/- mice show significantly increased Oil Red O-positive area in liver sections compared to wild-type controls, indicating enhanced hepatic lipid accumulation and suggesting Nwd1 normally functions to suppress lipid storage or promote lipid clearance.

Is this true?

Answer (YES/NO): YES